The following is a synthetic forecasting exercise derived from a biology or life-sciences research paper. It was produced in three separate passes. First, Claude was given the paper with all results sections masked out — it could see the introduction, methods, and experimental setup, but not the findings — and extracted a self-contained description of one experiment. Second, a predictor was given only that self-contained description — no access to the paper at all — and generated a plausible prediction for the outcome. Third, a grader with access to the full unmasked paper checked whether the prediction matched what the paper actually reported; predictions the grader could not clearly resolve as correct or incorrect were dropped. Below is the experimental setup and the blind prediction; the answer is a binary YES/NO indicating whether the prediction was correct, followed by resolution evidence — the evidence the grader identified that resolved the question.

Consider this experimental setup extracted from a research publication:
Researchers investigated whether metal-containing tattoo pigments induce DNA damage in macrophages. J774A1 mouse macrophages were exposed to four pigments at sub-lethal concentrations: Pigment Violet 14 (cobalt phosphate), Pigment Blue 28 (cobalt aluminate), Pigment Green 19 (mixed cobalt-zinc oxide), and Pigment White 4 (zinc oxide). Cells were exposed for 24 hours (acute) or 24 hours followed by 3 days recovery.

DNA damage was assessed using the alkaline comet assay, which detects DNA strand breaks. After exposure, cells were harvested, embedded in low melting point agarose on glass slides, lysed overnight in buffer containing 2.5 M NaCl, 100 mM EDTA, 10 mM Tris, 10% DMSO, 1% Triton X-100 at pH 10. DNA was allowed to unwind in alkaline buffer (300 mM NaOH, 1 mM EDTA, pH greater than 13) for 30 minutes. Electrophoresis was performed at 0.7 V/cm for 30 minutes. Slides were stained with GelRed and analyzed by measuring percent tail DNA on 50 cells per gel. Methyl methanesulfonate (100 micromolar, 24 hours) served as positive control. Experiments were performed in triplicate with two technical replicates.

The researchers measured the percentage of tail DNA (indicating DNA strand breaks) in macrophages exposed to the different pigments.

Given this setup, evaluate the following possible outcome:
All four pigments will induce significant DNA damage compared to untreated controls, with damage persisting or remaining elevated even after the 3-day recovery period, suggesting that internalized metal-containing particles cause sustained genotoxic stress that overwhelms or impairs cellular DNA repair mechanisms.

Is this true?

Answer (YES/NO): NO